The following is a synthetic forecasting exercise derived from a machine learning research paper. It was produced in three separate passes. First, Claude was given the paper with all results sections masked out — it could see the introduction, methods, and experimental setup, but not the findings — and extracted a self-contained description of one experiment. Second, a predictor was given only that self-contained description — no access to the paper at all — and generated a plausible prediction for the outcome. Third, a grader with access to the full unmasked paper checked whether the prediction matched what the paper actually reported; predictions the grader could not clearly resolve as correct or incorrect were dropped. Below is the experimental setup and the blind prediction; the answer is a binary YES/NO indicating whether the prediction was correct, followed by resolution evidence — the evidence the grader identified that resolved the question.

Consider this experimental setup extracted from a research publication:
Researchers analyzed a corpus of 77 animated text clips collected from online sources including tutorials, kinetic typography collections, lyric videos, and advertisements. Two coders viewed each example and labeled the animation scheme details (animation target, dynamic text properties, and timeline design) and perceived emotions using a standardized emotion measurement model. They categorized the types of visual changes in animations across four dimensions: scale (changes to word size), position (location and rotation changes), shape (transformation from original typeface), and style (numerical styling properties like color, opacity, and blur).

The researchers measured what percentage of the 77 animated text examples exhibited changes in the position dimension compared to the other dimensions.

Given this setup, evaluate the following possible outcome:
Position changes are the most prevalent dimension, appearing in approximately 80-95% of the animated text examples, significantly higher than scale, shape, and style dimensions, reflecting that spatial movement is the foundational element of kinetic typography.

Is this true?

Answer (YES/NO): NO